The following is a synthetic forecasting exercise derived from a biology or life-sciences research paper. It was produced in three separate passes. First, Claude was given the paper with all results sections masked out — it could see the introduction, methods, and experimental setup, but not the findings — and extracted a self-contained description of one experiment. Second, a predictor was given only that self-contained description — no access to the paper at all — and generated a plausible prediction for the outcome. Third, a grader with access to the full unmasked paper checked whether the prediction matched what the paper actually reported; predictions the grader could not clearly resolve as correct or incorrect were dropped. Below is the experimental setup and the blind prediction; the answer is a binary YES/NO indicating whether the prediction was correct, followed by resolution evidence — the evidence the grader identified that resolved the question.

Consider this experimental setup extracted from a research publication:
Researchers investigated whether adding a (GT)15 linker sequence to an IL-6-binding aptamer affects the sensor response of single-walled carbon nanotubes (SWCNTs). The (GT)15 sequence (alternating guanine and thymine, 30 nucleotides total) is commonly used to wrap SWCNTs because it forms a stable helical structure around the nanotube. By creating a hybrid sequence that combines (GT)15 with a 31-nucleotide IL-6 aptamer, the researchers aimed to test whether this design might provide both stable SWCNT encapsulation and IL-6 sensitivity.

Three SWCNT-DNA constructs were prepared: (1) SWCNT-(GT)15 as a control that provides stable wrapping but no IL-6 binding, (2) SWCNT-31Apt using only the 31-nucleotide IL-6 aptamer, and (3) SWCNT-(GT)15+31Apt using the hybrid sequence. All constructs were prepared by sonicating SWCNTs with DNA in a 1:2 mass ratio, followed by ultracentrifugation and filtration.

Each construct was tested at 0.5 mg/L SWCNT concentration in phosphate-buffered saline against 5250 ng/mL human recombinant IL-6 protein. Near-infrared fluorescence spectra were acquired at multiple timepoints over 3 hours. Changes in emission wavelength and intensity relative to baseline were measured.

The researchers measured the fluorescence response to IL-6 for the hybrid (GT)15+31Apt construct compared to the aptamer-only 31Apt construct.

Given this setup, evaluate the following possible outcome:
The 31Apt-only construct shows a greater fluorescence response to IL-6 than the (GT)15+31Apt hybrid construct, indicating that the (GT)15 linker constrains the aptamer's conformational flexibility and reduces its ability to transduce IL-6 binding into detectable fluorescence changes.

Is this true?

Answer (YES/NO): YES